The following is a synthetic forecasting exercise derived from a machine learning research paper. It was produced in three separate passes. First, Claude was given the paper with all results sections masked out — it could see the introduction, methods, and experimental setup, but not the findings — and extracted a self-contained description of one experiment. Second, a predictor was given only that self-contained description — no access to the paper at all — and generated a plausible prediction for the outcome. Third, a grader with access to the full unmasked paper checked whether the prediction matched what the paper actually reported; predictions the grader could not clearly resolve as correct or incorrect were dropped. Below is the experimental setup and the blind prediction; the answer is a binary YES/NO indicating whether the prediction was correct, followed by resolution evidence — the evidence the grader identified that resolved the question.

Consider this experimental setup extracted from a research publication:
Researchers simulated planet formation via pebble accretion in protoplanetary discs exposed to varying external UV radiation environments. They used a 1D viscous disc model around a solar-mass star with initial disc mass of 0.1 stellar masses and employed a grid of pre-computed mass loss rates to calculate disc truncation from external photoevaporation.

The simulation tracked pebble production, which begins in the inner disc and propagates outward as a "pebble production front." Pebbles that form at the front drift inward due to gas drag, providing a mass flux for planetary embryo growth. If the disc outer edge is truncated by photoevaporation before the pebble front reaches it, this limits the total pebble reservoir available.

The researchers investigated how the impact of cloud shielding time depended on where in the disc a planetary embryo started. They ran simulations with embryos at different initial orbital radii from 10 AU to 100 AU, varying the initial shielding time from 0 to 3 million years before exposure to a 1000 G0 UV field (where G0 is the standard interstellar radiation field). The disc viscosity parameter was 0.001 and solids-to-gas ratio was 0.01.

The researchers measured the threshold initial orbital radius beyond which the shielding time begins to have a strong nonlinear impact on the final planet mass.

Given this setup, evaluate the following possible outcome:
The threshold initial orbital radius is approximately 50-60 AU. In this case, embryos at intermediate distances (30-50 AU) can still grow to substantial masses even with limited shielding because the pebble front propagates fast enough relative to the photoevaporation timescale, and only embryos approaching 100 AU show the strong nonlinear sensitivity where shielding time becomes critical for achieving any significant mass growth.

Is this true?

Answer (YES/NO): NO